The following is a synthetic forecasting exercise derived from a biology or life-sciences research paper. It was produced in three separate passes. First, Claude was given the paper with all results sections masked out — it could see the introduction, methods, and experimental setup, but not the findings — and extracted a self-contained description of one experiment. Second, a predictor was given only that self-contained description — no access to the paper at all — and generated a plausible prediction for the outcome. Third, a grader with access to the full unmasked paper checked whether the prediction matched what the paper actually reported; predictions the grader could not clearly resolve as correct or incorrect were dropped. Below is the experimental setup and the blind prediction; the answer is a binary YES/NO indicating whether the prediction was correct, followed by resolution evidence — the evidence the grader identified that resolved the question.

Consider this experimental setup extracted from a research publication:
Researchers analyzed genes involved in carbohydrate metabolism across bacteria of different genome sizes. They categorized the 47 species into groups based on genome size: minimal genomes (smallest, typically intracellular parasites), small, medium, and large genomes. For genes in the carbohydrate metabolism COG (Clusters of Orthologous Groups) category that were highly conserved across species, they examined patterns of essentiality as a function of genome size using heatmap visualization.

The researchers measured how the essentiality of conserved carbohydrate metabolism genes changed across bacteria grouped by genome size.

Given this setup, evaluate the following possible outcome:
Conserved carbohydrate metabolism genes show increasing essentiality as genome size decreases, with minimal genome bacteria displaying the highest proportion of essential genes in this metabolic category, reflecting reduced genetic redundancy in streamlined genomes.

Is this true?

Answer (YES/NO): YES